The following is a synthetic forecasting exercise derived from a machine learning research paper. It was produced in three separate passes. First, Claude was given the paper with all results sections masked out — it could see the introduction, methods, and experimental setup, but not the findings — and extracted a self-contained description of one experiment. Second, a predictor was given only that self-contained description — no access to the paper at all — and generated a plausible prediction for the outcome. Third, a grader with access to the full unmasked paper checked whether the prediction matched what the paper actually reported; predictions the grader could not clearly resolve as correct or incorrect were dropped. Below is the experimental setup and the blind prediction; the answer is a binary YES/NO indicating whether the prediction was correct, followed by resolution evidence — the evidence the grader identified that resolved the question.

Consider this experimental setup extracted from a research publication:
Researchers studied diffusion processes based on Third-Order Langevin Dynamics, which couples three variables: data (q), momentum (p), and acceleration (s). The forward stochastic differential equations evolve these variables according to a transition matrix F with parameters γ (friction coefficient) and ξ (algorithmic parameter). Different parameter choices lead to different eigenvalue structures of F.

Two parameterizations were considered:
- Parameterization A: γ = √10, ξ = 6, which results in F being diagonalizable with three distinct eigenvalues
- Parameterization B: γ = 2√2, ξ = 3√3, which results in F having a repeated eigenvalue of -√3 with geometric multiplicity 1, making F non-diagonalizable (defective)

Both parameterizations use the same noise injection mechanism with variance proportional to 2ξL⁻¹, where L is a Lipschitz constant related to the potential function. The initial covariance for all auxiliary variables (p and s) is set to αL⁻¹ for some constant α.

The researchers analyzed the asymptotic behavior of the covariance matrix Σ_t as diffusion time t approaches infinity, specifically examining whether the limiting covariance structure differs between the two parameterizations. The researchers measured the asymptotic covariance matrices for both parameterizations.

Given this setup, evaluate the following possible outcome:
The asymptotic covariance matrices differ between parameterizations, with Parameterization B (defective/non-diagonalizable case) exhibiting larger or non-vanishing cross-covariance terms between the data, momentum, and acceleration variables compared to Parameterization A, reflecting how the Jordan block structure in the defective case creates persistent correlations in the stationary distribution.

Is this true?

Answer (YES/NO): NO